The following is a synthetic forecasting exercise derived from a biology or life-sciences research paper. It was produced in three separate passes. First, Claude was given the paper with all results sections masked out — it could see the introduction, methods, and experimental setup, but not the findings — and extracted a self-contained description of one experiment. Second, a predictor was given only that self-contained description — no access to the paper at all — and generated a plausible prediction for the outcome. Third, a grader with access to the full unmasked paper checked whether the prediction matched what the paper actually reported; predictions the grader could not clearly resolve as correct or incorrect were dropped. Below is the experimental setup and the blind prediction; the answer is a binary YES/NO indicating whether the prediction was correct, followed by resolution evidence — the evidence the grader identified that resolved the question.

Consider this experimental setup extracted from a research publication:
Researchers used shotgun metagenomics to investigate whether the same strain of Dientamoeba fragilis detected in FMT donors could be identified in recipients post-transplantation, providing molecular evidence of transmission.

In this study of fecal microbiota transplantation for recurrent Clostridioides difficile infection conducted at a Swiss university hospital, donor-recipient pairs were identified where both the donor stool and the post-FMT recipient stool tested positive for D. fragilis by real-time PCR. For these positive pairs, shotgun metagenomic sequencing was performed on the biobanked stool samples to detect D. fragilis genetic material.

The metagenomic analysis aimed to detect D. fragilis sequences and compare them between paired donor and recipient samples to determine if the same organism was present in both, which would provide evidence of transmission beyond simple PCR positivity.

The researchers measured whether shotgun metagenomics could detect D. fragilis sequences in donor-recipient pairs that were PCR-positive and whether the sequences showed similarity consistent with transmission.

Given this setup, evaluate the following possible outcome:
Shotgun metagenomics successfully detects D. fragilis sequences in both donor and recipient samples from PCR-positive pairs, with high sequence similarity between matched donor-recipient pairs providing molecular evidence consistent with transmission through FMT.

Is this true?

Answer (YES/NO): NO